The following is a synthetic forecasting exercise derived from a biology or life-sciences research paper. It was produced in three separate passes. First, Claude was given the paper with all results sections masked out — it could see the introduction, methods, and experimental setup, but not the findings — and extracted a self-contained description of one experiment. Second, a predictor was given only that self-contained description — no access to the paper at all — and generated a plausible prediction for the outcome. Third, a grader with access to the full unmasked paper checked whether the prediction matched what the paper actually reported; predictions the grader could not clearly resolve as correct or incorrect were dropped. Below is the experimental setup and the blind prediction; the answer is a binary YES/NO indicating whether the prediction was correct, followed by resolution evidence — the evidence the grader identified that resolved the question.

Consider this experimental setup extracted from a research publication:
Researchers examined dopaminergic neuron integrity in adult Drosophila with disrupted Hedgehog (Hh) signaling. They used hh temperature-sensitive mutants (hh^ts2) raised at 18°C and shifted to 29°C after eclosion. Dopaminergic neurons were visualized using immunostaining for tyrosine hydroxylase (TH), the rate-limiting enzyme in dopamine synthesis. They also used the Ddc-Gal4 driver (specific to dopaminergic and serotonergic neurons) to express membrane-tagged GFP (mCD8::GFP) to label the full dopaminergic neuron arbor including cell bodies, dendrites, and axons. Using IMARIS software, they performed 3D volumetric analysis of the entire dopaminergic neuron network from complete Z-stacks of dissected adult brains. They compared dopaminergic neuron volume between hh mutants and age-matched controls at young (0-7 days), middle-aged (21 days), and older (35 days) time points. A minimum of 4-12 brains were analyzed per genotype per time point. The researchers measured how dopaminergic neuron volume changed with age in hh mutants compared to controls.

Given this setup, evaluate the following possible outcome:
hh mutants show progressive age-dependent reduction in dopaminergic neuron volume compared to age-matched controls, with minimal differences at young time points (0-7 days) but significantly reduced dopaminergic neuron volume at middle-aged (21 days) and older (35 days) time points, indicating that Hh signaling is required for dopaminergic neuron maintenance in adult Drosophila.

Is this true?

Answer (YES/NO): YES